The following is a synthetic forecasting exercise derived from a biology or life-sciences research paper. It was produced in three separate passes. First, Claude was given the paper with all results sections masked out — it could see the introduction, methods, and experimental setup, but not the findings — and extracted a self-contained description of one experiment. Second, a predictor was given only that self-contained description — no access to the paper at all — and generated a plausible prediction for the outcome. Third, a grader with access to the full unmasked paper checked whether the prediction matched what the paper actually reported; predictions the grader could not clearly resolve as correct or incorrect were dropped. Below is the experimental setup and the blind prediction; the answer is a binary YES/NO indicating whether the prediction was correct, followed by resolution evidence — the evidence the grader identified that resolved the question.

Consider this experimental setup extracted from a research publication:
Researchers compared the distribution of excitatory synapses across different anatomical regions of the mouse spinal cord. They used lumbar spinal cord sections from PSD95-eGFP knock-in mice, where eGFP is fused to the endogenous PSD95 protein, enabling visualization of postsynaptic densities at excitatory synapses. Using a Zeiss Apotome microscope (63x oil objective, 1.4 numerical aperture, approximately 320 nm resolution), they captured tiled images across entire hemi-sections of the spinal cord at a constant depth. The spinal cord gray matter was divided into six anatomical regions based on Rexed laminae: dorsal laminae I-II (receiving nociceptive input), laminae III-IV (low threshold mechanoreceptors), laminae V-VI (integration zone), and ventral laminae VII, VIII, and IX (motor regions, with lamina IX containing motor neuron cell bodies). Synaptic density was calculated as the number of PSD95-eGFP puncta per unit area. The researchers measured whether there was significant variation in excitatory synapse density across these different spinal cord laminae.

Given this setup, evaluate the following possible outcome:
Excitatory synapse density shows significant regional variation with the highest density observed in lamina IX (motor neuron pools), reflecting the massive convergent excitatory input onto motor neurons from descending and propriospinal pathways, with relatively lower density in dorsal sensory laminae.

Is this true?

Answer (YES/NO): NO